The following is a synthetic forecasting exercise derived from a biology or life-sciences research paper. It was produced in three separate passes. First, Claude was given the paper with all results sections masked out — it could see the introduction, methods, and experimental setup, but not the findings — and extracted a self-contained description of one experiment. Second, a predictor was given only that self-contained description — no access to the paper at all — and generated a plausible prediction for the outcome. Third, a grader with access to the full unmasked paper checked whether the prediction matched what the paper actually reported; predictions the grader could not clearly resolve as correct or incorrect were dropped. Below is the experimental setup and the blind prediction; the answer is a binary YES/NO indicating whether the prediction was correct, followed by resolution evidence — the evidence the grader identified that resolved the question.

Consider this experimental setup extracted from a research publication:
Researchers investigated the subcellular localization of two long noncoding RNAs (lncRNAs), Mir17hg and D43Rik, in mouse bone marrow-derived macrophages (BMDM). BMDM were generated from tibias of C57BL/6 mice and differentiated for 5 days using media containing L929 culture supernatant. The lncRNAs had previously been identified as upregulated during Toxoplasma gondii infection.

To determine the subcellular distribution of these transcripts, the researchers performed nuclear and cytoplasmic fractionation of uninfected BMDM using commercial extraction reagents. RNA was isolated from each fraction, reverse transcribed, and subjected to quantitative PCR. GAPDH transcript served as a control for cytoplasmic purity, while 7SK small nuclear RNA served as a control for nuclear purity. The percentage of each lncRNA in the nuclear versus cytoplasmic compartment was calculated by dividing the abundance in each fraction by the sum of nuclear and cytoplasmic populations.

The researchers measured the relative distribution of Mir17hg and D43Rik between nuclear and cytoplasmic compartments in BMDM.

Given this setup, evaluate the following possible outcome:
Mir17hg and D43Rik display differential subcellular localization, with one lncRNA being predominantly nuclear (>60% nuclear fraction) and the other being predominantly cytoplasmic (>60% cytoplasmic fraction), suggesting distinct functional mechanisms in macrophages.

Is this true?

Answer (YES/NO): NO